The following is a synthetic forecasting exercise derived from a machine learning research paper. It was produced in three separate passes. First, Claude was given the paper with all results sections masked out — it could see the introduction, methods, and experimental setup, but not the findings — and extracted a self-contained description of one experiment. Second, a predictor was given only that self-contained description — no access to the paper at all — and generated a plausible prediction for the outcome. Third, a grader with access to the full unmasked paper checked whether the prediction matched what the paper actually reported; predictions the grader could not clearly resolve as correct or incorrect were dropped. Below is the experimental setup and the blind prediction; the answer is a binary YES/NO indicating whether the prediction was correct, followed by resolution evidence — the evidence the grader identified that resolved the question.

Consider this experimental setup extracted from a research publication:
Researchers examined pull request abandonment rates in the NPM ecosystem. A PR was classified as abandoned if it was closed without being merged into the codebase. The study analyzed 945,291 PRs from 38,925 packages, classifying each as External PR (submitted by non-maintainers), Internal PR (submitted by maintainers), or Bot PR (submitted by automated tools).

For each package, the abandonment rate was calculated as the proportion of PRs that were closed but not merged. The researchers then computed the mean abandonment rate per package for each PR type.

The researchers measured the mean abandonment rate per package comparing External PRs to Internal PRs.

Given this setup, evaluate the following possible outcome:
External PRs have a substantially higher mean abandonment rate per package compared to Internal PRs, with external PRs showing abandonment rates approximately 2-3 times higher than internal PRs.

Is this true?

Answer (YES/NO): NO